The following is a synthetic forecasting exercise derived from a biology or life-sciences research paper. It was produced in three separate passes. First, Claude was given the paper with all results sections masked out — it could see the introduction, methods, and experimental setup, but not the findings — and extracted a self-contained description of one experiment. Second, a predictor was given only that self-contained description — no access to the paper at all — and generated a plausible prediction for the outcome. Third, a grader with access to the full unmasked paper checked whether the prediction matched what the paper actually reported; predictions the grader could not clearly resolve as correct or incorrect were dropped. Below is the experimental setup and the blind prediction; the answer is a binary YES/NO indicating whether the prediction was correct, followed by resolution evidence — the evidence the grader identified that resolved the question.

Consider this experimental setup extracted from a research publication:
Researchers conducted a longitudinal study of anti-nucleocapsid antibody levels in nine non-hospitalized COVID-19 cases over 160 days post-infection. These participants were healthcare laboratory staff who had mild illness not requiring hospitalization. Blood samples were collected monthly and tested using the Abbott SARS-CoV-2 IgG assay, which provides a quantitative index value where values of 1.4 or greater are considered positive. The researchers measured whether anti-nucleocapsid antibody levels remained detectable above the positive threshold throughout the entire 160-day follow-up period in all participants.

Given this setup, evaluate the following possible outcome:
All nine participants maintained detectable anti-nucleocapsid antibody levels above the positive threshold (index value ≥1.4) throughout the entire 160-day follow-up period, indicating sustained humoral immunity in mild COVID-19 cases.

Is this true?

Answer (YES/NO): NO